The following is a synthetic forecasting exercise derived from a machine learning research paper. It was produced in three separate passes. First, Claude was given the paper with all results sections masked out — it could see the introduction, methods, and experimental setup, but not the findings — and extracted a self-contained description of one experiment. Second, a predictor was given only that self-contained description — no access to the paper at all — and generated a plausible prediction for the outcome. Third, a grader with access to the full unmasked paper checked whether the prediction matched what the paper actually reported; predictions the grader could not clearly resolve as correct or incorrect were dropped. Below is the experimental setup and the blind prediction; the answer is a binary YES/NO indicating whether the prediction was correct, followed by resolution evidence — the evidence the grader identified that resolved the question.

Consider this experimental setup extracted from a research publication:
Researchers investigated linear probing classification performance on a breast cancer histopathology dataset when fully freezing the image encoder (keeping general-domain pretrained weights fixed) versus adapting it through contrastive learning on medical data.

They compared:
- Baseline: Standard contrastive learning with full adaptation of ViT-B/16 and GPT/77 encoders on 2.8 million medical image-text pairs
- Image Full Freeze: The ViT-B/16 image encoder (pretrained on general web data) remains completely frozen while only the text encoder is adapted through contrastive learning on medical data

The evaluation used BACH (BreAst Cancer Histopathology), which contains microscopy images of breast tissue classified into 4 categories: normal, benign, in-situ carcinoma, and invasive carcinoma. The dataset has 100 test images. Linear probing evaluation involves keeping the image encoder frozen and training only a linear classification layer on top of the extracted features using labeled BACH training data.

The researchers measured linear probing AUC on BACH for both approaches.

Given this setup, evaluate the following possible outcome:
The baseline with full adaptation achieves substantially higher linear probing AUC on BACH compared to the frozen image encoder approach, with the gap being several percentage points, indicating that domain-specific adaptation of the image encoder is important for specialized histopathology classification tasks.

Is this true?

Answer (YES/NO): YES